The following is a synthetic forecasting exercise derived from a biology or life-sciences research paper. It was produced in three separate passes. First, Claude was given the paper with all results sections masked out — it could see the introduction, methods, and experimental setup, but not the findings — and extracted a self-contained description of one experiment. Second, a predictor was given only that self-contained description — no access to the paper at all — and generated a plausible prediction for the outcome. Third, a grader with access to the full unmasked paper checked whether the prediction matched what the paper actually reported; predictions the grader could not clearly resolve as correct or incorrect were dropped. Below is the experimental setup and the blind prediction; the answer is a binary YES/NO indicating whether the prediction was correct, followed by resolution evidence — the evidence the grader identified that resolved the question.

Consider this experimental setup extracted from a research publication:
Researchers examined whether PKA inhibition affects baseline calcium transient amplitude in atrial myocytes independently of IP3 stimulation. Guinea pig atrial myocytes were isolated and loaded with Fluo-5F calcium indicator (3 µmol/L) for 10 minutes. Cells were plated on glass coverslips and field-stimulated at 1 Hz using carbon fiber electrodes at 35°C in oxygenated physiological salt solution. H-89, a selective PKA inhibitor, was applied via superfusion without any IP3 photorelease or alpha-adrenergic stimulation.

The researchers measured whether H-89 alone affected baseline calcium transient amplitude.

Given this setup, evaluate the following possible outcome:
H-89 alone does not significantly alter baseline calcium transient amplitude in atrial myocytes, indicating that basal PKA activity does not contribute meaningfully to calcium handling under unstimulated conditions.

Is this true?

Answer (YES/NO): NO